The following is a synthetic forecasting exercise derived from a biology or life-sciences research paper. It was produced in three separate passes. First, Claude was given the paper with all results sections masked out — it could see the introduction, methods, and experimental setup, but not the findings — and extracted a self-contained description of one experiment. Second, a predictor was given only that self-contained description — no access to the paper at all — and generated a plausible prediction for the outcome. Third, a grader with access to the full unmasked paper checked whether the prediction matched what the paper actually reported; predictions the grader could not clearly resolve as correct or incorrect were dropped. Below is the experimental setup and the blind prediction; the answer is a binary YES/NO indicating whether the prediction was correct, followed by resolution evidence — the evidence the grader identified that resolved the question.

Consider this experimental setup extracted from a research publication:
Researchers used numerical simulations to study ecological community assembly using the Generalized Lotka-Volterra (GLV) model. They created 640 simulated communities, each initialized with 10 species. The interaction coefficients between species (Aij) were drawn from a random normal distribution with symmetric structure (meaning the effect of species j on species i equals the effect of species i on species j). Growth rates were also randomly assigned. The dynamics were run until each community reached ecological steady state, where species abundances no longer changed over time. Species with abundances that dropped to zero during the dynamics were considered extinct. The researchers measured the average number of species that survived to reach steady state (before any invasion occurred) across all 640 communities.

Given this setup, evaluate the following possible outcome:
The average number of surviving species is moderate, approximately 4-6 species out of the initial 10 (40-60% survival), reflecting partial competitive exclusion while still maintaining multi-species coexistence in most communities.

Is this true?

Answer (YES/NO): NO